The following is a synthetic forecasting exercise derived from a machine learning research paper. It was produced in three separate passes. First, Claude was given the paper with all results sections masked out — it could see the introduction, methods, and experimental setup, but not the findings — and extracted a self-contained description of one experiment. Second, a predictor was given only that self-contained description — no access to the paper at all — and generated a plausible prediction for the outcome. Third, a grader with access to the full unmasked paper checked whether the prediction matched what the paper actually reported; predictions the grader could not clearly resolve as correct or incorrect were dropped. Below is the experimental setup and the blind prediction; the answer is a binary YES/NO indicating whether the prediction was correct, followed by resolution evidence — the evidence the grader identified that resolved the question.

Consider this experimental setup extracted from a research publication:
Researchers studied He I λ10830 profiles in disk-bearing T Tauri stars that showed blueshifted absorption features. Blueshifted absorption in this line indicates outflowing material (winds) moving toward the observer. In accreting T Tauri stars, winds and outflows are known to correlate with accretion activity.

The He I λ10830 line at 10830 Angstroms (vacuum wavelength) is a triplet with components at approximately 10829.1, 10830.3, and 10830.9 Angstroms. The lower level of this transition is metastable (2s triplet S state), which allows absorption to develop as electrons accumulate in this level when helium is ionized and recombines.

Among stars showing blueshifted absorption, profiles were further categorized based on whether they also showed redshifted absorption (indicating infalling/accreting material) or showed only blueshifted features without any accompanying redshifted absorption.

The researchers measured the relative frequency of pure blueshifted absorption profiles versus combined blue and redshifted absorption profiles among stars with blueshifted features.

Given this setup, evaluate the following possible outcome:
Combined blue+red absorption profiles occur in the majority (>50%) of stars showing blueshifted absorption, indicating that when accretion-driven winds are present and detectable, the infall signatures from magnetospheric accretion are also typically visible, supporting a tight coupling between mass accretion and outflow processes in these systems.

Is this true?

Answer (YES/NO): YES